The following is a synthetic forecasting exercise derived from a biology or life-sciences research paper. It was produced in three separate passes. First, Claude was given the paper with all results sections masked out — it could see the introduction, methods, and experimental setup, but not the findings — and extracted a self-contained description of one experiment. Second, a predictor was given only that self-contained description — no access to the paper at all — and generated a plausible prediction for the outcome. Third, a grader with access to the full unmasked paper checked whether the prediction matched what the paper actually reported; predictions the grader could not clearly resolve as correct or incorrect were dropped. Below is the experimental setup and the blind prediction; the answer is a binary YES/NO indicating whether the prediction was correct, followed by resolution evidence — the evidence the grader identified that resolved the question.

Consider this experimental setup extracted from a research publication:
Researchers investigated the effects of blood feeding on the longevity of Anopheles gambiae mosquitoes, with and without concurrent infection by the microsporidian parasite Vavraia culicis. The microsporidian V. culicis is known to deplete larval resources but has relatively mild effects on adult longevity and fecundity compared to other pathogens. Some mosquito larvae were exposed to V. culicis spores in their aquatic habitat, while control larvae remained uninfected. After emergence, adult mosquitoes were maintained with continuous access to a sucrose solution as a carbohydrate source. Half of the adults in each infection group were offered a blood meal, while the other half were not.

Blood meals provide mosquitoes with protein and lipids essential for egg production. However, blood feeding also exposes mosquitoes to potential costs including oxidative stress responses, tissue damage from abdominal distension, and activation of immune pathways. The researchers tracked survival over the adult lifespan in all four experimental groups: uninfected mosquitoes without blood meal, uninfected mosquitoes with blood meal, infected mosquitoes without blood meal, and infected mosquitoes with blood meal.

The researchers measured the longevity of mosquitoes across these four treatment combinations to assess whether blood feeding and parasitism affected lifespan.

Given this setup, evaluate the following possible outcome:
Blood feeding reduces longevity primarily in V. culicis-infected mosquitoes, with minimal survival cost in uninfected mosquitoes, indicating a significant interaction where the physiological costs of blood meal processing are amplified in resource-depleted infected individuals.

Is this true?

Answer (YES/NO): NO